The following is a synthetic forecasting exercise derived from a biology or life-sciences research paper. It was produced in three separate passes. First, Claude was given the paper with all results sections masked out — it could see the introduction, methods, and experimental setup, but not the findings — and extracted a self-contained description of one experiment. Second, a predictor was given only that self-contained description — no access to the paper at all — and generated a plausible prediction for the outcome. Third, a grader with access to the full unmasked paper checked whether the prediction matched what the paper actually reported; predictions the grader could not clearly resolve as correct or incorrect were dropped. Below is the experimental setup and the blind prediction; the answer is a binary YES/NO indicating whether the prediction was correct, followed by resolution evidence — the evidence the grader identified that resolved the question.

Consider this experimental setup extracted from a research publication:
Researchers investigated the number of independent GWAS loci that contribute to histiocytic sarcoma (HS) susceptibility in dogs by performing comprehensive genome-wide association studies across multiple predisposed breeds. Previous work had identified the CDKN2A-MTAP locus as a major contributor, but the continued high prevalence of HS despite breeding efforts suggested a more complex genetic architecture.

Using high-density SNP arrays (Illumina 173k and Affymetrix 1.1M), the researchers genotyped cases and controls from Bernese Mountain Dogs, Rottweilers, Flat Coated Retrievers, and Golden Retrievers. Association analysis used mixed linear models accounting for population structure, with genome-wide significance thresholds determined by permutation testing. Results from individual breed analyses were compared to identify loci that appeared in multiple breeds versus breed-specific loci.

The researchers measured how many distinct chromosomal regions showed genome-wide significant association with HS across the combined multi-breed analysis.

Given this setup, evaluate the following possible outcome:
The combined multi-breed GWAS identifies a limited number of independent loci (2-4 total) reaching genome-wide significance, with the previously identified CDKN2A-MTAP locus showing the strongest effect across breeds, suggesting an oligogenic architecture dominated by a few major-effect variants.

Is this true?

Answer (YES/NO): NO